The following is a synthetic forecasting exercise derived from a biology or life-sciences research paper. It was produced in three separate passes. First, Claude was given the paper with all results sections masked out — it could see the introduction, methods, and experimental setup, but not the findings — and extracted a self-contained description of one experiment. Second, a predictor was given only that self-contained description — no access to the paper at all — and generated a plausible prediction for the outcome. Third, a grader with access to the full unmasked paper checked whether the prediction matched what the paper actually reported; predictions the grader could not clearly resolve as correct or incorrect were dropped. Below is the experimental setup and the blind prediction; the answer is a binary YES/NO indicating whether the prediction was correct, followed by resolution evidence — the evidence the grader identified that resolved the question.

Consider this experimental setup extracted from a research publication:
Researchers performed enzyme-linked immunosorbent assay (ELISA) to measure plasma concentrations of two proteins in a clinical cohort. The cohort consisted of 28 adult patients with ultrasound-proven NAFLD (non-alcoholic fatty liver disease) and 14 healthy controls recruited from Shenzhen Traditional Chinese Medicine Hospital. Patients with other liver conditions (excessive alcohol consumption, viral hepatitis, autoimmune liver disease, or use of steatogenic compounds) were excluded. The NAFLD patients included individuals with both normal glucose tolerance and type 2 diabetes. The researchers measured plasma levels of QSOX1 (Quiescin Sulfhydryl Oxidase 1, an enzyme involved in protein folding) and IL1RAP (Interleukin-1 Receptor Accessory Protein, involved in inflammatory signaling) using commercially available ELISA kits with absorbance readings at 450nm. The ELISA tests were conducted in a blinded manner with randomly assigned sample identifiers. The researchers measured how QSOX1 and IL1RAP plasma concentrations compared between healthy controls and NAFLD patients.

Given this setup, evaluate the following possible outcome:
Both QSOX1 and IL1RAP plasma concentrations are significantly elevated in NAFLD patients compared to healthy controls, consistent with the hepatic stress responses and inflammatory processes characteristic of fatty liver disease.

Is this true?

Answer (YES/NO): NO